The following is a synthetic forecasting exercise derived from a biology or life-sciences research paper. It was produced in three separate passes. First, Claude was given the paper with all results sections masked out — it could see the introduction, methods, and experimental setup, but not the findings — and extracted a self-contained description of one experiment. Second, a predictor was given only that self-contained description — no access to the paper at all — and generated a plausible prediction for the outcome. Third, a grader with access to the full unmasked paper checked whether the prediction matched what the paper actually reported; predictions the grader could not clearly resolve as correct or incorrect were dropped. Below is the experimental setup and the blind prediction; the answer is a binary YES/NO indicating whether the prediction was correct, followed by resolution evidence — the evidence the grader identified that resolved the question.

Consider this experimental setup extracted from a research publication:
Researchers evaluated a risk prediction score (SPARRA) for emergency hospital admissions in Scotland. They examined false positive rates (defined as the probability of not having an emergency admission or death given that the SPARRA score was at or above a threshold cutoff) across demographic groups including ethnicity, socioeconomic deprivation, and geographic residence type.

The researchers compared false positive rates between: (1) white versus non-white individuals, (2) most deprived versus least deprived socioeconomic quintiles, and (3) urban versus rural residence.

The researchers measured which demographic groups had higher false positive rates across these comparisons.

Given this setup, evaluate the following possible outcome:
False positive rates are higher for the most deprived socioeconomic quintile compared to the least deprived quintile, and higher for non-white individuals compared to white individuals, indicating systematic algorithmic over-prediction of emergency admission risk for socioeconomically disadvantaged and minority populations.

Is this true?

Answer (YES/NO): NO